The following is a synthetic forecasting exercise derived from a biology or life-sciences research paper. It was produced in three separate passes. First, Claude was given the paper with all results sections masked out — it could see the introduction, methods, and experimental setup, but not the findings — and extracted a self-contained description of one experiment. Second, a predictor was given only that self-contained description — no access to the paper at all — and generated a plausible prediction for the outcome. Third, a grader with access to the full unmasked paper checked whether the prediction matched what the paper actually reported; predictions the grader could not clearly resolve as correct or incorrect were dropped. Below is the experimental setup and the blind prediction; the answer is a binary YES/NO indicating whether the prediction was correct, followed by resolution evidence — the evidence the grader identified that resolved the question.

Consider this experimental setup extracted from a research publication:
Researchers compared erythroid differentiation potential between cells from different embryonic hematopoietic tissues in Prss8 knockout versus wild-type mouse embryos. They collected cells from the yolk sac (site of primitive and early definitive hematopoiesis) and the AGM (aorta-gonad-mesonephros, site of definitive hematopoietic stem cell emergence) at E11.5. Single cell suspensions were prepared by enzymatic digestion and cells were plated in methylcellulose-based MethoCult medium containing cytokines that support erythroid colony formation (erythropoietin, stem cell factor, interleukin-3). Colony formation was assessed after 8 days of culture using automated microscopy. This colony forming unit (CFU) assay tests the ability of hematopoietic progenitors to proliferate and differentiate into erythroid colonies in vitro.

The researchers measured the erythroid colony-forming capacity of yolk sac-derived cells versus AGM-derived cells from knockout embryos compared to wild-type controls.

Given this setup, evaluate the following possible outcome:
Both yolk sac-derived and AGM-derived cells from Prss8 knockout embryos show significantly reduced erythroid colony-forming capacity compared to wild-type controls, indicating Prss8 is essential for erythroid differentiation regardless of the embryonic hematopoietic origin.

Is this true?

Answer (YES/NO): NO